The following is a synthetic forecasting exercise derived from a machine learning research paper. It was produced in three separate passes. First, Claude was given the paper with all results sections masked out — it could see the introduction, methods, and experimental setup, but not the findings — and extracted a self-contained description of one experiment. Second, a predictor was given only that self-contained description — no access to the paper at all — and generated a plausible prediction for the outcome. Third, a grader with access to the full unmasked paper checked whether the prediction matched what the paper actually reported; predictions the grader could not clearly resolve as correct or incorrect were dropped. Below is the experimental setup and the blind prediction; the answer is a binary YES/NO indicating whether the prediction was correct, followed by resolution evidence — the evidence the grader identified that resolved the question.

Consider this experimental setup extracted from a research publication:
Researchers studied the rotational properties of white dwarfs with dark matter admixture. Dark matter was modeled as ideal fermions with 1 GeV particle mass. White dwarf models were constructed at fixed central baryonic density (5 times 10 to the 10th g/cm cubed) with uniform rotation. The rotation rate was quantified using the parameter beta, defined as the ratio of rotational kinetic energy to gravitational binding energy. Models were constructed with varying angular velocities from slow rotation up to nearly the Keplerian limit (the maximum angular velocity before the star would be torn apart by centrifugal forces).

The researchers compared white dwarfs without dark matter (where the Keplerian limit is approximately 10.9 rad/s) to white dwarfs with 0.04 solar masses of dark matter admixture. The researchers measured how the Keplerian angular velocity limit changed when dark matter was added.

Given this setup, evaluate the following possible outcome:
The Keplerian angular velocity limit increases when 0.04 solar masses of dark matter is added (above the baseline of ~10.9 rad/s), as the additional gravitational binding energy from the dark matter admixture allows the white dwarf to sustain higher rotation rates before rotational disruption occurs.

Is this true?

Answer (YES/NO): NO